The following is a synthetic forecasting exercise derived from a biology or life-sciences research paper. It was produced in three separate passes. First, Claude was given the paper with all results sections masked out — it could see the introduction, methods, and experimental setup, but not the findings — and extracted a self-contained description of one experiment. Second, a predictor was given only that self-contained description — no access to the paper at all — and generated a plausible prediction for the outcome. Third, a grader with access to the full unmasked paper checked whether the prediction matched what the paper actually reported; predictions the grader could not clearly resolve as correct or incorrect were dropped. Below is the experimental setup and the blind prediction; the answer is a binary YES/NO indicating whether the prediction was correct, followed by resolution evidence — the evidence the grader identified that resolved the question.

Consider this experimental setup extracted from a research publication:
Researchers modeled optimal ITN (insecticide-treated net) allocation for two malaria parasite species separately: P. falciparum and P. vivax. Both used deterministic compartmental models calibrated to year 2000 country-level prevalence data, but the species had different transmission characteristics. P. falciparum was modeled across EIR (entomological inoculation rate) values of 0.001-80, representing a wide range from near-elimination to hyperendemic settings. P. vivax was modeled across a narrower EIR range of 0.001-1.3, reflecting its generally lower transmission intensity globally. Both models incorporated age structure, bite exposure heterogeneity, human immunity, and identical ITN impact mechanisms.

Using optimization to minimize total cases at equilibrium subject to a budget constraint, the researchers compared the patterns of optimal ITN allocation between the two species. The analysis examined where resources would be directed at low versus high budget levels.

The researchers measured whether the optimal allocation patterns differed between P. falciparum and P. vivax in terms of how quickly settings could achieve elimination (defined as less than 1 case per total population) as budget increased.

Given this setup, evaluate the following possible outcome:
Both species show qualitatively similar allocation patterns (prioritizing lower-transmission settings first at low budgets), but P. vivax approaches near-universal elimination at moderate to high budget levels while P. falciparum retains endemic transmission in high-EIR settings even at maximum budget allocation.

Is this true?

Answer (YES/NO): NO